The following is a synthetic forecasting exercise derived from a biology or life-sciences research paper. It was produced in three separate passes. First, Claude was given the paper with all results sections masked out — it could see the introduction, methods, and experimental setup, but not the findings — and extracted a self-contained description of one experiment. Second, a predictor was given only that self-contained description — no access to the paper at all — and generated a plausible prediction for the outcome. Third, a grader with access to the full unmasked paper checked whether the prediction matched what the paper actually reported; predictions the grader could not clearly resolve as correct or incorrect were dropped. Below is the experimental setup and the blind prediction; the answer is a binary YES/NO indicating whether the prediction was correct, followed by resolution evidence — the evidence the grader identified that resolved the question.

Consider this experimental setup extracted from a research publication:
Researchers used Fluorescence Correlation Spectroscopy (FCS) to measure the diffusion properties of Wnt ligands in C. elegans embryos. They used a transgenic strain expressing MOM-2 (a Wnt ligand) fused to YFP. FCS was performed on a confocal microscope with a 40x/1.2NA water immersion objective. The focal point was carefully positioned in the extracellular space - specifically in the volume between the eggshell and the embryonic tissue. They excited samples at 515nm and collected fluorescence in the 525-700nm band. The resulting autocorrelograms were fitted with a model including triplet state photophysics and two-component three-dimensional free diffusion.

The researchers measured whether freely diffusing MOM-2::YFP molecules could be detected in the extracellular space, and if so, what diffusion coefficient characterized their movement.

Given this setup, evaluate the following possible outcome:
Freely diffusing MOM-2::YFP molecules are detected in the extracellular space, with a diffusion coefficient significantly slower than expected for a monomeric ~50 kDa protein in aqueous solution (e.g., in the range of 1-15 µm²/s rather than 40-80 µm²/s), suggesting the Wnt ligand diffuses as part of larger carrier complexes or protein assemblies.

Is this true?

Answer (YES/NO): NO